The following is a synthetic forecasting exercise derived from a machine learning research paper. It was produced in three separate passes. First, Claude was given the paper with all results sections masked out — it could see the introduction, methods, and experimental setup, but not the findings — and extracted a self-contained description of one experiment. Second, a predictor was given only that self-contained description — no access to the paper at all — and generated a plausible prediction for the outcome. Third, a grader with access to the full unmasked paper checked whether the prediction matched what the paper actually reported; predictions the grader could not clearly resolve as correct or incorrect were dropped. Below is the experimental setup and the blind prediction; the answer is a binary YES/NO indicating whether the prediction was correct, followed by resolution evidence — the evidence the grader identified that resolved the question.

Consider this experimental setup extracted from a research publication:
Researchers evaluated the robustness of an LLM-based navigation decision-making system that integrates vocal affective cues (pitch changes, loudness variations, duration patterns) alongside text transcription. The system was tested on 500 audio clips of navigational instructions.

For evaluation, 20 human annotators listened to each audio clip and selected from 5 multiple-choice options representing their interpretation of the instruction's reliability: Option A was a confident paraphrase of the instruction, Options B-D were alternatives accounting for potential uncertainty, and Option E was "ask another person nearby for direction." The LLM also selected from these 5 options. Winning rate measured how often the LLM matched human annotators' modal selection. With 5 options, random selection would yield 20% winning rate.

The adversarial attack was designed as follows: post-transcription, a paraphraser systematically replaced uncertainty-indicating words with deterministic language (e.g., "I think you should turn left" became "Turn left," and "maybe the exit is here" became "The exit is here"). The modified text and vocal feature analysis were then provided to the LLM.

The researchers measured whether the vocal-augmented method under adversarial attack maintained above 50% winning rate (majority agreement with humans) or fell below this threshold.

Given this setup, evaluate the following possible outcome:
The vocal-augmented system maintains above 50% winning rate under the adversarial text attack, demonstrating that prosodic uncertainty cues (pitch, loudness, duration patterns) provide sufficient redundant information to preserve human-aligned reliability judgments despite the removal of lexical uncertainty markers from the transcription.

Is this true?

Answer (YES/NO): NO